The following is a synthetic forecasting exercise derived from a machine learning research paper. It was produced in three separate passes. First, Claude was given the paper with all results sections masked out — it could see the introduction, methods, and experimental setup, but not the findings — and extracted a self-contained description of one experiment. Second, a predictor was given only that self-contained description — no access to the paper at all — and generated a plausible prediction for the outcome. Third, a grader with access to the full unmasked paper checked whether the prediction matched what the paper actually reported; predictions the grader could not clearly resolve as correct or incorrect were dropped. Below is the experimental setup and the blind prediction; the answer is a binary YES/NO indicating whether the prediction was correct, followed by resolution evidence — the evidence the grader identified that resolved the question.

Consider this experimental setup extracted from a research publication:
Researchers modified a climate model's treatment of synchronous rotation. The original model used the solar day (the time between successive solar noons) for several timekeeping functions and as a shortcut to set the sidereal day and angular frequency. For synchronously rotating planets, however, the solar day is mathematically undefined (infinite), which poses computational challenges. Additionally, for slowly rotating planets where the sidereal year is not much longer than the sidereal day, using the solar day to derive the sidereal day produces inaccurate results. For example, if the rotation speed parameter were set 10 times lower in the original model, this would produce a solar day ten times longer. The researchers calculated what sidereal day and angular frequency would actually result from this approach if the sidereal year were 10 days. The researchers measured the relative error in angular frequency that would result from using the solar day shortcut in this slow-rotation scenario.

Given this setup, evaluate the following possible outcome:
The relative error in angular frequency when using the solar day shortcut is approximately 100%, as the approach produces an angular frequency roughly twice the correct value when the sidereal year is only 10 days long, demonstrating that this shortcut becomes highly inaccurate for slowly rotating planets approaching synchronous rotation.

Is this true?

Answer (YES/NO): NO